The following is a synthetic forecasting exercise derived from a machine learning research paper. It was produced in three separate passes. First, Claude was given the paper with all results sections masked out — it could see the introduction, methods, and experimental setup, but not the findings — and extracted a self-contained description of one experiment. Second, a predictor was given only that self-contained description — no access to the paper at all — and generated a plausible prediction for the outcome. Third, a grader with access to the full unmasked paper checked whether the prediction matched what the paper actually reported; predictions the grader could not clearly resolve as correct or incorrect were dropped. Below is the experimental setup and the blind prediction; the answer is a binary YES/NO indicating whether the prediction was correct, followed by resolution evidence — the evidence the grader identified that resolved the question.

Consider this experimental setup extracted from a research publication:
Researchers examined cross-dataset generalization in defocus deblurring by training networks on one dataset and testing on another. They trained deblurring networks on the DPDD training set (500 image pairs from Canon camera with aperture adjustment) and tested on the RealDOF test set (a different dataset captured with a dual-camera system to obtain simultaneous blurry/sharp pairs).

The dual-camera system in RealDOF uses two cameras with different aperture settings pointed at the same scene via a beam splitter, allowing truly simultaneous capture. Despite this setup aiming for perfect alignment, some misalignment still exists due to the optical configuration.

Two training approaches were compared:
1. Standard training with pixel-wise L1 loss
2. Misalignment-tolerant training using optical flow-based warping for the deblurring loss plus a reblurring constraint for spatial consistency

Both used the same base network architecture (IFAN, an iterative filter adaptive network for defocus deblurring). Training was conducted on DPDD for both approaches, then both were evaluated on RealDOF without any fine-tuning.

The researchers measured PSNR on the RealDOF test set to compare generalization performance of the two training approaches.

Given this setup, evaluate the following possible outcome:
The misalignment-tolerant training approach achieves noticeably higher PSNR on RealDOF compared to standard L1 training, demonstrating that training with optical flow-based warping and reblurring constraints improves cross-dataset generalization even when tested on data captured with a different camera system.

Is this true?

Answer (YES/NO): YES